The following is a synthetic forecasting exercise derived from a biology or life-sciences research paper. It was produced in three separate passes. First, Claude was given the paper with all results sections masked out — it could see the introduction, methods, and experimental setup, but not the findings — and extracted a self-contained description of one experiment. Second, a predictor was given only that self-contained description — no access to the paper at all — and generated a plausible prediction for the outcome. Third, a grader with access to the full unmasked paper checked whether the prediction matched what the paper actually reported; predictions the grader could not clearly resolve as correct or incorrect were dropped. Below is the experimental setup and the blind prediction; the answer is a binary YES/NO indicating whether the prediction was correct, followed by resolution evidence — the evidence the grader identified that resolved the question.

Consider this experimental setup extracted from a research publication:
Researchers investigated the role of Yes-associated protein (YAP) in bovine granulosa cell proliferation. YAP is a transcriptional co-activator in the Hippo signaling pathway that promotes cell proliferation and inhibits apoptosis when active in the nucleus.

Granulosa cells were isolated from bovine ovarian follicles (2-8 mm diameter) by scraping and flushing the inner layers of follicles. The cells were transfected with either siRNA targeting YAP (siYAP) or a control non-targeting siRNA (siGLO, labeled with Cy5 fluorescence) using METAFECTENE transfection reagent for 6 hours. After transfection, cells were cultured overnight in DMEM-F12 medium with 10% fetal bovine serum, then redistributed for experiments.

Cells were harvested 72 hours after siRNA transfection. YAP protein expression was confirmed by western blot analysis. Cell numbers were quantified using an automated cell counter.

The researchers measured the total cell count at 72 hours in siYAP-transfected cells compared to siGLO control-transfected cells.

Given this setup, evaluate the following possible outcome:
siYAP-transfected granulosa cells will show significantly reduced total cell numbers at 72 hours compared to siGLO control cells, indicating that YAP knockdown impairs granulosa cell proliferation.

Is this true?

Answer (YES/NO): YES